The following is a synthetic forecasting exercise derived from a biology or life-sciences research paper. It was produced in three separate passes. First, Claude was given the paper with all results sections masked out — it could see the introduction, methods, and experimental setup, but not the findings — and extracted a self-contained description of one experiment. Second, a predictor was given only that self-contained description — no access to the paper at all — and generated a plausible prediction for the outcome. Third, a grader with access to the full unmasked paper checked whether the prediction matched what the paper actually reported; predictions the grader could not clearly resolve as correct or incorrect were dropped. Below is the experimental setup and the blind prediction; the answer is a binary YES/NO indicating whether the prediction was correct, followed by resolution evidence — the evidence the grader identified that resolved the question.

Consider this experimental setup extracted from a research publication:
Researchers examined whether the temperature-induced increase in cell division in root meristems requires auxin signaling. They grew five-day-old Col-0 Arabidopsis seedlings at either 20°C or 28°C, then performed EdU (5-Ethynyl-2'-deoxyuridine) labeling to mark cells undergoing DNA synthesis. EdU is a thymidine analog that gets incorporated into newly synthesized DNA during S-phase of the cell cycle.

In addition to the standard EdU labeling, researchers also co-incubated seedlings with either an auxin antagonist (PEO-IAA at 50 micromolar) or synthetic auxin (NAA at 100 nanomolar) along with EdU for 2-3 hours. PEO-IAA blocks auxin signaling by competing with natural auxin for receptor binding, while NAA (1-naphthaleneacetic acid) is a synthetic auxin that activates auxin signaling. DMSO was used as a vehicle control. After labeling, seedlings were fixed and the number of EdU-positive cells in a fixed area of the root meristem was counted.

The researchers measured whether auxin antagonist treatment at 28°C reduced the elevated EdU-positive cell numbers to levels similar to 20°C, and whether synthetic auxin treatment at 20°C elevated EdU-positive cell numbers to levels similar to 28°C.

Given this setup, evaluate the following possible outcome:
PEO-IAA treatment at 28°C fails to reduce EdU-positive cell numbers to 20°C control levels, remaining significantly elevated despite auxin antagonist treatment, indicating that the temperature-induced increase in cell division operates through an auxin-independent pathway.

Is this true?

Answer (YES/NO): NO